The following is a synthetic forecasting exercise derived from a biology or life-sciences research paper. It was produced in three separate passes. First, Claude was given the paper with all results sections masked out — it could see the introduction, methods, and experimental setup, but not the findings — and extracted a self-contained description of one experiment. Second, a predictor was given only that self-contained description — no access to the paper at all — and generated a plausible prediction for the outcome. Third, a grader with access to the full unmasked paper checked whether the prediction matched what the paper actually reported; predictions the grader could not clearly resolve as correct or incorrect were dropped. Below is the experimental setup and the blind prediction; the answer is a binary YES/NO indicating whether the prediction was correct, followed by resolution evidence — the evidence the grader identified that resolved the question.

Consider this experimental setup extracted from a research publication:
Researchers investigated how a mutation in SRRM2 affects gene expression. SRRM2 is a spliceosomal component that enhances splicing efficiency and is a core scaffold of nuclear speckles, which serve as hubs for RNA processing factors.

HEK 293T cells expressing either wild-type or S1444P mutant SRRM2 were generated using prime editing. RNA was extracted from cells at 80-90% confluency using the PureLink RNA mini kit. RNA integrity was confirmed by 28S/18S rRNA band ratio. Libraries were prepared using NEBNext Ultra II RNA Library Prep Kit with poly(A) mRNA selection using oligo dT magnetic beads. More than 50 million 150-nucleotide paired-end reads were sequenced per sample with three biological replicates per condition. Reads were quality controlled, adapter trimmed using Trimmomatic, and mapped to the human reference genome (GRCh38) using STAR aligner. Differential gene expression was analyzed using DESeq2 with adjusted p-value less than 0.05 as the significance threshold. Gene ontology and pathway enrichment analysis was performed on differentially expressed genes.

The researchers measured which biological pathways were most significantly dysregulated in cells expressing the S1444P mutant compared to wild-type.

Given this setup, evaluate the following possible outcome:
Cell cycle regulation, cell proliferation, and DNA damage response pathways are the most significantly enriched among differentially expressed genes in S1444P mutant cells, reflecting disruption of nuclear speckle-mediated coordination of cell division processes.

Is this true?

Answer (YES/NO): NO